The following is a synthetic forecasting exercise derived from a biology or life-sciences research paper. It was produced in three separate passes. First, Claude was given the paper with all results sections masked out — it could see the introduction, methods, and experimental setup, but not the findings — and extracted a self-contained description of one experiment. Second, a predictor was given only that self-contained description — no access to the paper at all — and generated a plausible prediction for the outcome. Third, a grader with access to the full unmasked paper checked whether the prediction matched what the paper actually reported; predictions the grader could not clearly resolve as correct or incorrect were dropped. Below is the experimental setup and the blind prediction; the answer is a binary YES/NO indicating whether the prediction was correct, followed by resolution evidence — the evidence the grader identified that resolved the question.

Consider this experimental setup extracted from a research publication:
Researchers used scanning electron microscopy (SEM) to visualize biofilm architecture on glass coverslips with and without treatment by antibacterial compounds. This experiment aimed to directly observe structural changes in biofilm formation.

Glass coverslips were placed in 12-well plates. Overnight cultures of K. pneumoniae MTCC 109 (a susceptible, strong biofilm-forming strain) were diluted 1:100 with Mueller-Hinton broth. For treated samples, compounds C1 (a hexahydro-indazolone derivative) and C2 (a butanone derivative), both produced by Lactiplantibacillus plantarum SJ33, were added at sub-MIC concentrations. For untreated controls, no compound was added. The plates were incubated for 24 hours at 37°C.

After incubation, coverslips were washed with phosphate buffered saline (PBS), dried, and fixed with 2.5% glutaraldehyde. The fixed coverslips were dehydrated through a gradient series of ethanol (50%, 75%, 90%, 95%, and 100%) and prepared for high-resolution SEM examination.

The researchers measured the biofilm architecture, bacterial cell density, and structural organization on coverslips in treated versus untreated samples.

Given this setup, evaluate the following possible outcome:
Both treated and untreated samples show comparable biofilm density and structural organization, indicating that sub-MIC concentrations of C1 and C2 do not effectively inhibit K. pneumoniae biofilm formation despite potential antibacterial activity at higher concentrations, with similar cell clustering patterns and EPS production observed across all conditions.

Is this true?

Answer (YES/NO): NO